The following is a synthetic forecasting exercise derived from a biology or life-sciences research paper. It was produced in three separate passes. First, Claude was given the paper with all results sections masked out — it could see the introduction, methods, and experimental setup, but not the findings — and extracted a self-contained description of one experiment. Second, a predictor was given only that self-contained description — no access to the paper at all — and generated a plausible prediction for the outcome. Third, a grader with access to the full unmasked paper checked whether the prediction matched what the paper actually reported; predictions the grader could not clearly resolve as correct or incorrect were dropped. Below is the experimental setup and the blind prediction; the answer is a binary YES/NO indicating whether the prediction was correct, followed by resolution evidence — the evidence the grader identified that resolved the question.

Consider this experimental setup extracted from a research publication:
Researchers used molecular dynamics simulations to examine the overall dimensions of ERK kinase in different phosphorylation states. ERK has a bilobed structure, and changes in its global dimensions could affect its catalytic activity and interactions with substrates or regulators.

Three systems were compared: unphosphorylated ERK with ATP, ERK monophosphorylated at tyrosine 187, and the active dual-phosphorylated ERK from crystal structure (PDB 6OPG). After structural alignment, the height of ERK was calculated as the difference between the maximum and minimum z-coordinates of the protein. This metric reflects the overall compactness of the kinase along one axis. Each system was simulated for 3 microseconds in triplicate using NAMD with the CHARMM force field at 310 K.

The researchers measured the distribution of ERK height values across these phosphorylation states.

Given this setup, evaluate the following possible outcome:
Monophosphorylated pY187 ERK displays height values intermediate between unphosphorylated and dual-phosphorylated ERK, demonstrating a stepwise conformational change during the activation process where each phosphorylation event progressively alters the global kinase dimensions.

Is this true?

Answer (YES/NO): NO